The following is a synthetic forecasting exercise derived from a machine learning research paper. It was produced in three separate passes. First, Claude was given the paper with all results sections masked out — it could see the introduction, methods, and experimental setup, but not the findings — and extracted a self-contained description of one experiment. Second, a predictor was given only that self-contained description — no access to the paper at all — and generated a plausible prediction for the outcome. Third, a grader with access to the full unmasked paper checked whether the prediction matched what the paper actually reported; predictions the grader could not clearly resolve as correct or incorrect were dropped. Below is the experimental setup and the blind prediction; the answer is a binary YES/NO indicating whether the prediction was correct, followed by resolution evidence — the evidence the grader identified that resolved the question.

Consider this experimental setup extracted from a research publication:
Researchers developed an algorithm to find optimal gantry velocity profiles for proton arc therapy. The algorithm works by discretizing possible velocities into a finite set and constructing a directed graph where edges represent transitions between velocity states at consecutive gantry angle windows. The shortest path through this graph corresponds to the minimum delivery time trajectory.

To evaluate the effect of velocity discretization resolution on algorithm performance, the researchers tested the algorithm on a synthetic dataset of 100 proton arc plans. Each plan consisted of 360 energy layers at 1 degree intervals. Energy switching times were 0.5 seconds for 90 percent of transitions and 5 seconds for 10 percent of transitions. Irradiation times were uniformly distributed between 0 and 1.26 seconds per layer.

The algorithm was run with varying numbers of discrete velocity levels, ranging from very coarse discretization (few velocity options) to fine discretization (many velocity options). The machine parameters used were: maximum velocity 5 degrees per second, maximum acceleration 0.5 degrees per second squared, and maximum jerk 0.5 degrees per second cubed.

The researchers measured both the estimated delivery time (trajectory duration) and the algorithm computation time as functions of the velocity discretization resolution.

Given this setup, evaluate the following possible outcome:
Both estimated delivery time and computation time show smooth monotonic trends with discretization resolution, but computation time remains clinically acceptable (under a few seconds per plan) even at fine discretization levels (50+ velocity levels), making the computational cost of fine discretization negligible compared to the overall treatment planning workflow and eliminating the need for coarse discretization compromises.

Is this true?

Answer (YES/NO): NO